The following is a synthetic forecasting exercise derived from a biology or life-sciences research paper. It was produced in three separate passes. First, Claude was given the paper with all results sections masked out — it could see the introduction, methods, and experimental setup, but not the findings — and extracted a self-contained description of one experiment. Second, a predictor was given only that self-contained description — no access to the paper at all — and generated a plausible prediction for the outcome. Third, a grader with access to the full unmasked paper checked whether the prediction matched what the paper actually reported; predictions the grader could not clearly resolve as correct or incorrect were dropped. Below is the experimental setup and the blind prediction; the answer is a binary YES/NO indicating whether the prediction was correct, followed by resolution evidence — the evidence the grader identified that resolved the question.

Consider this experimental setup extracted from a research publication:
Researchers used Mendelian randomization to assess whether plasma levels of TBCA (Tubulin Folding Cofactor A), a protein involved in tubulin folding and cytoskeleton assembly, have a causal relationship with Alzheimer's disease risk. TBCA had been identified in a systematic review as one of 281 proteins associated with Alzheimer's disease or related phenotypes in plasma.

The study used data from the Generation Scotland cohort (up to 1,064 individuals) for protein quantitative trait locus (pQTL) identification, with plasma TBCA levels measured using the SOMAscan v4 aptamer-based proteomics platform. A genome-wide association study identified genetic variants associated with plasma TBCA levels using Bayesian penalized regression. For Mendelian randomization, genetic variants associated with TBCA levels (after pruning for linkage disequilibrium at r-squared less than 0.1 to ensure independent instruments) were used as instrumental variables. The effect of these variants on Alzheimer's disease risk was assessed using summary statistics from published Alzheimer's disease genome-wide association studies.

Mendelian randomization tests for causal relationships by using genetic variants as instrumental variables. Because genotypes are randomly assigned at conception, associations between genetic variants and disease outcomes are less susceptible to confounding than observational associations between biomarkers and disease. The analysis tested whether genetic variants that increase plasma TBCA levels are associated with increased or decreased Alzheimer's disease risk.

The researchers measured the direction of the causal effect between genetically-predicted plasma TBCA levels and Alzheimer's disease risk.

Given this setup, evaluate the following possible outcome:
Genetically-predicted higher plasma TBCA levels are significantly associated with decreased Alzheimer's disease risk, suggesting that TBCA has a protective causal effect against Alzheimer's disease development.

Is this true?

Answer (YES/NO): YES